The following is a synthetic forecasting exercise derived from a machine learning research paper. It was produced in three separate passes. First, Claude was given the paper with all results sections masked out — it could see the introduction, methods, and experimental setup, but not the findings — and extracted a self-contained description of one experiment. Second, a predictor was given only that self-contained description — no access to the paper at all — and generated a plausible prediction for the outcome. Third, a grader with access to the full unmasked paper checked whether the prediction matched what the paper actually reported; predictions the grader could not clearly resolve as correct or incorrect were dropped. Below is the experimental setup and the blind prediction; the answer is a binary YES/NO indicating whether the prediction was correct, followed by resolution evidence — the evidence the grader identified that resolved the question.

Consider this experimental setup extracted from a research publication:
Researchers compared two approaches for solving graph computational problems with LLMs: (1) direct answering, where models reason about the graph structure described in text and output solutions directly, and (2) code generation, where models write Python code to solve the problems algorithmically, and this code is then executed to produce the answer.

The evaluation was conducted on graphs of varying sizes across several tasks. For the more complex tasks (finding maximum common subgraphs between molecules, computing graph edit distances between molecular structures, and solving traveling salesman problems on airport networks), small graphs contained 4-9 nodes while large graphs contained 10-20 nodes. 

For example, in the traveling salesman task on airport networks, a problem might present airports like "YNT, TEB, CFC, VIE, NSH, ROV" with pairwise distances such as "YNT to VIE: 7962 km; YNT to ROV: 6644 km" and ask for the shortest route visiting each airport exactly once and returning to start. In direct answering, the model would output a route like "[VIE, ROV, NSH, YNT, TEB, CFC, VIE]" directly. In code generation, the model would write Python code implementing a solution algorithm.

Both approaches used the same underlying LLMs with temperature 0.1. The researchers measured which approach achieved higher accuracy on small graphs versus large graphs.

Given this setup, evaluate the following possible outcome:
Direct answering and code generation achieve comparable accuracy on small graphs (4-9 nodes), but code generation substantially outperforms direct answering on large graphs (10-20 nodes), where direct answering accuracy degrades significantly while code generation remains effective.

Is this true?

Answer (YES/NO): NO